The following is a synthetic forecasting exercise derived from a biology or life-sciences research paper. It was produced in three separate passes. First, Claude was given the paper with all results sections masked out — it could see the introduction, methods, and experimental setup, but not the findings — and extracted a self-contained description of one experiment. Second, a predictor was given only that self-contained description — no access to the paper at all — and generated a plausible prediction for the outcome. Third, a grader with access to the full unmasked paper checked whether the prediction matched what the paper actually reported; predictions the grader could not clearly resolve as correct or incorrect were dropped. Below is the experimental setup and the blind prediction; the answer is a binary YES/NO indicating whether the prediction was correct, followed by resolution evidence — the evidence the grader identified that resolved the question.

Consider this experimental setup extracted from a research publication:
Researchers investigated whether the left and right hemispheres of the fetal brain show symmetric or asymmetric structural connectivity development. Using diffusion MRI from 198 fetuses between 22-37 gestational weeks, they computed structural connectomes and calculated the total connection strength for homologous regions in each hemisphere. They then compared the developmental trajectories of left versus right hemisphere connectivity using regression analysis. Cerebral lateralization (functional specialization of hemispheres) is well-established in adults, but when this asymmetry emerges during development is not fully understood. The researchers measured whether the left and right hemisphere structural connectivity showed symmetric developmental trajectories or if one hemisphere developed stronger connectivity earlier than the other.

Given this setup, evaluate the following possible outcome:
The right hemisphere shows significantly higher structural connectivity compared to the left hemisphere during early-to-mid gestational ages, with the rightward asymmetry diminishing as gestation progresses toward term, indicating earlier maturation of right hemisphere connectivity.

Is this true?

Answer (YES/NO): NO